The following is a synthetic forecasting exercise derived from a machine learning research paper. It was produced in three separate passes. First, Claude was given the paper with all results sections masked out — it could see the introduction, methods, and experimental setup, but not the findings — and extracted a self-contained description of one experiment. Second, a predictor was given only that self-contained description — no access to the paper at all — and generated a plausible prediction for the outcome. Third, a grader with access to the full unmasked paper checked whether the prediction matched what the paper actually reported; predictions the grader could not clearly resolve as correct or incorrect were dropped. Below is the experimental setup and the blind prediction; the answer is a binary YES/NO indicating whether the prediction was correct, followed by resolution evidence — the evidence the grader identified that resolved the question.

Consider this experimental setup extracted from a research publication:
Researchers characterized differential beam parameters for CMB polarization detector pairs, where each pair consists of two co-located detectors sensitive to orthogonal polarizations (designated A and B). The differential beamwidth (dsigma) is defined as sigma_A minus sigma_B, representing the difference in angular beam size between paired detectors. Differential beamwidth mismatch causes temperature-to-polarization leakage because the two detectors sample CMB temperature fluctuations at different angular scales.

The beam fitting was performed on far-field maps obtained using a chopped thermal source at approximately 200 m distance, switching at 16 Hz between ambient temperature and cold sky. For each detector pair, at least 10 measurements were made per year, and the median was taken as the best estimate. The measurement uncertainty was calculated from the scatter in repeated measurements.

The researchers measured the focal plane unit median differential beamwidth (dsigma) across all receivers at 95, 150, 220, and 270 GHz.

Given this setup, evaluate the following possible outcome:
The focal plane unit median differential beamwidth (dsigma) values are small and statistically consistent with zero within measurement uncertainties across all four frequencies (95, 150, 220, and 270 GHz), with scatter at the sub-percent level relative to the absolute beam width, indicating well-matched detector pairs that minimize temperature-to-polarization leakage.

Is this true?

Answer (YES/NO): YES